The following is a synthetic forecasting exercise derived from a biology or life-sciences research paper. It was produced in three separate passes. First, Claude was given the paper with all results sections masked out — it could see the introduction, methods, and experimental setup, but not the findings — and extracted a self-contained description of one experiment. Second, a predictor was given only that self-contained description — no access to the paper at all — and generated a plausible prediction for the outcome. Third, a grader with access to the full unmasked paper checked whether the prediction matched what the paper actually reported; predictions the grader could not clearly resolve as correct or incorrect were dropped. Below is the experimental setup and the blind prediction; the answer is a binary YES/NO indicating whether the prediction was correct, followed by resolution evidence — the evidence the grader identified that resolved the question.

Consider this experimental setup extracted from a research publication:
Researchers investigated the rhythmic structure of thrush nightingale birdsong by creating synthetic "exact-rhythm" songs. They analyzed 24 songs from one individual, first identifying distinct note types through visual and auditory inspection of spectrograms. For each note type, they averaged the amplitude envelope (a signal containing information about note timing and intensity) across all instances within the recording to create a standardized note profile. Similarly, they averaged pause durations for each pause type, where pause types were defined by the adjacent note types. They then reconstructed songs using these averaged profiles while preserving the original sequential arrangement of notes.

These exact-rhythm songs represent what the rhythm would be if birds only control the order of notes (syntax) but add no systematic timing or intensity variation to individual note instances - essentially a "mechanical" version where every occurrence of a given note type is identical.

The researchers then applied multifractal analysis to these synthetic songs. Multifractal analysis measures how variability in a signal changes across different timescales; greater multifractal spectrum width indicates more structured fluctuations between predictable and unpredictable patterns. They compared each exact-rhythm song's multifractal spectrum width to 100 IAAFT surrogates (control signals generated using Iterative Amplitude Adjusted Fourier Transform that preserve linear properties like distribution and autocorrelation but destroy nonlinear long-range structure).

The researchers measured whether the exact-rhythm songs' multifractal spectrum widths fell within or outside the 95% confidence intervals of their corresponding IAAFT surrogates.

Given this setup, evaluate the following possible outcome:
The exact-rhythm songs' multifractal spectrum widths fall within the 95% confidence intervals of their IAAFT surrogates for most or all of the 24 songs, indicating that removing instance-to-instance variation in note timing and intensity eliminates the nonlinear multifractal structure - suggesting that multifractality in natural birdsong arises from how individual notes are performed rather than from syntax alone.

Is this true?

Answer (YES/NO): NO